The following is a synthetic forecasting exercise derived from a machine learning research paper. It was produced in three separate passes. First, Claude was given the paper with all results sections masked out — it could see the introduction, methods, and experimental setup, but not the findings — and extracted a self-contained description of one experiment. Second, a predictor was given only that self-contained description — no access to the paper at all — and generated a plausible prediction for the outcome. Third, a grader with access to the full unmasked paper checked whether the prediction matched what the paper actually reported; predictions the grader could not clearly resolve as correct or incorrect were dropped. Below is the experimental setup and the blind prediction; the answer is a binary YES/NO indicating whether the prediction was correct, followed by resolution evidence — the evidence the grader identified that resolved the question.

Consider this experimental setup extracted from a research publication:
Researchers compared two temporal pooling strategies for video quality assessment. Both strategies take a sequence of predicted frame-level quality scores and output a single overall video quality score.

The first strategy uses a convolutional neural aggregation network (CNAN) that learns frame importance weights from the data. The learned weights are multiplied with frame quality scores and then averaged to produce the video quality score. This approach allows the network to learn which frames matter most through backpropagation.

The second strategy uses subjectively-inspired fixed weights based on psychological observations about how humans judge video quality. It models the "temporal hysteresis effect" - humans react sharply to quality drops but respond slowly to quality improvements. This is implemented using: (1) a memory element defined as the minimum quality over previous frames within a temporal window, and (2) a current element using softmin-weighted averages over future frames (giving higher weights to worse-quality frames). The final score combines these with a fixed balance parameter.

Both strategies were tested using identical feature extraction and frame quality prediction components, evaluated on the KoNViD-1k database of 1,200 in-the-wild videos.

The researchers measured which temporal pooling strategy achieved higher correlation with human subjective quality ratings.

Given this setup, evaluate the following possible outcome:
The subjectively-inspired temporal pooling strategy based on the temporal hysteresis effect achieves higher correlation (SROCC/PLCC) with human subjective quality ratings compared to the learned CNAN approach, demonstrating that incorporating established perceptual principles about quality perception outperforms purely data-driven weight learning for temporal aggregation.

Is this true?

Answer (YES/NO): YES